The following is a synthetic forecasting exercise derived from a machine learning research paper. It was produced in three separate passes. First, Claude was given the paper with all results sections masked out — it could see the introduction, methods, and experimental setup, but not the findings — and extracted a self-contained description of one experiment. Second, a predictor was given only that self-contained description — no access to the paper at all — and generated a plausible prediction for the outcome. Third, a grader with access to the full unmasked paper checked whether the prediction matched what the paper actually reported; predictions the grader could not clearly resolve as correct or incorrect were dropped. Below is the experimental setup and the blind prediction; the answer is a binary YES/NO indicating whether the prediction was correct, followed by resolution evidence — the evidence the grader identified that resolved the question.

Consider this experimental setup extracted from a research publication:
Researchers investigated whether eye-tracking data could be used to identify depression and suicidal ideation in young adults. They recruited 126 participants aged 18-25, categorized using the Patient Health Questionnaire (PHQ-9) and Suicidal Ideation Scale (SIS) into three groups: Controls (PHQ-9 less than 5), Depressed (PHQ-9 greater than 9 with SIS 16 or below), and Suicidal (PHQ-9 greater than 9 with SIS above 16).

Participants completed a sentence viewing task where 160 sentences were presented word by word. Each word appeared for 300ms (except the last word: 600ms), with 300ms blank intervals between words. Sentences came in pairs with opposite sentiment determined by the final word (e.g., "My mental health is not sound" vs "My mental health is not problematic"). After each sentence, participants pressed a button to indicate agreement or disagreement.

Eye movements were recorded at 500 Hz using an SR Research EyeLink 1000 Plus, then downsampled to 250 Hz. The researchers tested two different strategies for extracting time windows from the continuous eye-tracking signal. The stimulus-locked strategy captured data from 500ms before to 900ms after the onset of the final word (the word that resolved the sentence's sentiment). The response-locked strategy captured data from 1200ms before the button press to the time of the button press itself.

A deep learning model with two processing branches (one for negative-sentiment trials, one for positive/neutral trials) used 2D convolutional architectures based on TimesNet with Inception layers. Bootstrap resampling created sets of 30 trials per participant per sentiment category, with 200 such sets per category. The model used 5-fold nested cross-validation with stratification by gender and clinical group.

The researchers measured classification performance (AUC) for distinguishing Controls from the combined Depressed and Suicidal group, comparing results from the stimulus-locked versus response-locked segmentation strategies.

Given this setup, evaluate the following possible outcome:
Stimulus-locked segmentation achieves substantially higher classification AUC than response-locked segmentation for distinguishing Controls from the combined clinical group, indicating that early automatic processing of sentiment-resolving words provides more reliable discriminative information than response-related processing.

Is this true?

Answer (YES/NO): NO